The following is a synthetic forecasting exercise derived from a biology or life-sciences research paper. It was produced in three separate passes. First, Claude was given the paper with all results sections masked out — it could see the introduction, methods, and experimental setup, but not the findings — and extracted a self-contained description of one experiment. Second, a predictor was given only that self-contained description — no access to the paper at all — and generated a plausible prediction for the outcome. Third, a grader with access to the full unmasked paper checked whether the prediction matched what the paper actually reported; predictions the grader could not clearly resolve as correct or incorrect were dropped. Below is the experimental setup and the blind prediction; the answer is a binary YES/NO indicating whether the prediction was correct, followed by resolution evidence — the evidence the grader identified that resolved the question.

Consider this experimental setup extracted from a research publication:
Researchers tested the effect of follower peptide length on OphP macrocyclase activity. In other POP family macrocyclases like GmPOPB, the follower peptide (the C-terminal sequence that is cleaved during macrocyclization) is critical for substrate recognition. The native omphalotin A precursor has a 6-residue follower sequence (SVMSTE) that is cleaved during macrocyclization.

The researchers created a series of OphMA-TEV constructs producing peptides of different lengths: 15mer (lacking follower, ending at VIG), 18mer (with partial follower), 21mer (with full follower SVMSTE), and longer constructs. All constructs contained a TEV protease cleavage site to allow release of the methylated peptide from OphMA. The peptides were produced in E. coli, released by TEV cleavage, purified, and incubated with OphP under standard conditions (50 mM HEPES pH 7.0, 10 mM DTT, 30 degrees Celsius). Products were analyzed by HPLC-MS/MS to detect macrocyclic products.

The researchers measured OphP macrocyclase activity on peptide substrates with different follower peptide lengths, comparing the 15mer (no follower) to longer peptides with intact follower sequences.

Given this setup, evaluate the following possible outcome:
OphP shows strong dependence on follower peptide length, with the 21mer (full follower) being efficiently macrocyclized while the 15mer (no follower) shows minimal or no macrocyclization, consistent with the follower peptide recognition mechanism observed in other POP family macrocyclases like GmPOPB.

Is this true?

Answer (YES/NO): NO